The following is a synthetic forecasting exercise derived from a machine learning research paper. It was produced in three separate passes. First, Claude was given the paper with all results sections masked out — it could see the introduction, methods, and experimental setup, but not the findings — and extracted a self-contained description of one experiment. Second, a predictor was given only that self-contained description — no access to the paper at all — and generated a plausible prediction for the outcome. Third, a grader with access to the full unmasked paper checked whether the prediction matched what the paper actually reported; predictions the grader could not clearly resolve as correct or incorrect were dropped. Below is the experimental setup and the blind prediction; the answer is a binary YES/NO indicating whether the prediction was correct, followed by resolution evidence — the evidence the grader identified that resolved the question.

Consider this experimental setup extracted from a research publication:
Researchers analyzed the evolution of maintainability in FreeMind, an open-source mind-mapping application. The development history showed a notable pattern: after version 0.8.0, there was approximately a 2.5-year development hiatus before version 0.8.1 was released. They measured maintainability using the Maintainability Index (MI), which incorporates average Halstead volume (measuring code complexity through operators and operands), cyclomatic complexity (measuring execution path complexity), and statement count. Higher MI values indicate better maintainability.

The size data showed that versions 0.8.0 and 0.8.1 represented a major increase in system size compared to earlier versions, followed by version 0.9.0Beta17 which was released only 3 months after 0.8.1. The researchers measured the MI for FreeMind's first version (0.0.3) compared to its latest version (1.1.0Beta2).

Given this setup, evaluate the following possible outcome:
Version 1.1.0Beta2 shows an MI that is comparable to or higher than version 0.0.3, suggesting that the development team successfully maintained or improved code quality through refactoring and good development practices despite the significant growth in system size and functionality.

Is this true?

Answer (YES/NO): NO